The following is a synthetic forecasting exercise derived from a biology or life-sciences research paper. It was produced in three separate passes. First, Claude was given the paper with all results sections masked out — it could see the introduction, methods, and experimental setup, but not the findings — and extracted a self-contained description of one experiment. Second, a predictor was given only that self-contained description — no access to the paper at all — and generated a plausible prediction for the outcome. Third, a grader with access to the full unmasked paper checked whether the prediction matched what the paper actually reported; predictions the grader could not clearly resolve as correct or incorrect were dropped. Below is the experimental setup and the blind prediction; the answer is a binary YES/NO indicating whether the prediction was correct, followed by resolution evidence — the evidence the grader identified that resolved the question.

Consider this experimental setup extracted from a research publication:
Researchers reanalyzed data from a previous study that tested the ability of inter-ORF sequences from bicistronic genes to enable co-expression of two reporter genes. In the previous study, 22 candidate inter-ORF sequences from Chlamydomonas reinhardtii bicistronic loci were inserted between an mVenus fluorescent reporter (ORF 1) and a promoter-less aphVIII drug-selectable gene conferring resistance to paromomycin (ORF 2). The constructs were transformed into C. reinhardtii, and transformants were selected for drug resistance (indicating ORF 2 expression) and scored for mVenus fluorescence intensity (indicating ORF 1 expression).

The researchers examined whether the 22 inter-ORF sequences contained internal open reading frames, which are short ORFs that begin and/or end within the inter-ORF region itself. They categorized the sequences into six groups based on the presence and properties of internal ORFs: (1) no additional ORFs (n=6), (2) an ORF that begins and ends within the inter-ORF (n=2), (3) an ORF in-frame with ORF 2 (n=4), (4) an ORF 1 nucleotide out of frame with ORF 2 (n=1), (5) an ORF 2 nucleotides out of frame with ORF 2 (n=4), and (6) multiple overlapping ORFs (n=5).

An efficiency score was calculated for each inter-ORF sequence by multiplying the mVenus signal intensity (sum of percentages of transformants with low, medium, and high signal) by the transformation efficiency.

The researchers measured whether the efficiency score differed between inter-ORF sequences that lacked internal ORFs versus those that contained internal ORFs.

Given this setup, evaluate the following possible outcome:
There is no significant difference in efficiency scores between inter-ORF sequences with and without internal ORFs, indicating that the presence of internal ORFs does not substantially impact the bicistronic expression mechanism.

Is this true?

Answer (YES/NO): NO